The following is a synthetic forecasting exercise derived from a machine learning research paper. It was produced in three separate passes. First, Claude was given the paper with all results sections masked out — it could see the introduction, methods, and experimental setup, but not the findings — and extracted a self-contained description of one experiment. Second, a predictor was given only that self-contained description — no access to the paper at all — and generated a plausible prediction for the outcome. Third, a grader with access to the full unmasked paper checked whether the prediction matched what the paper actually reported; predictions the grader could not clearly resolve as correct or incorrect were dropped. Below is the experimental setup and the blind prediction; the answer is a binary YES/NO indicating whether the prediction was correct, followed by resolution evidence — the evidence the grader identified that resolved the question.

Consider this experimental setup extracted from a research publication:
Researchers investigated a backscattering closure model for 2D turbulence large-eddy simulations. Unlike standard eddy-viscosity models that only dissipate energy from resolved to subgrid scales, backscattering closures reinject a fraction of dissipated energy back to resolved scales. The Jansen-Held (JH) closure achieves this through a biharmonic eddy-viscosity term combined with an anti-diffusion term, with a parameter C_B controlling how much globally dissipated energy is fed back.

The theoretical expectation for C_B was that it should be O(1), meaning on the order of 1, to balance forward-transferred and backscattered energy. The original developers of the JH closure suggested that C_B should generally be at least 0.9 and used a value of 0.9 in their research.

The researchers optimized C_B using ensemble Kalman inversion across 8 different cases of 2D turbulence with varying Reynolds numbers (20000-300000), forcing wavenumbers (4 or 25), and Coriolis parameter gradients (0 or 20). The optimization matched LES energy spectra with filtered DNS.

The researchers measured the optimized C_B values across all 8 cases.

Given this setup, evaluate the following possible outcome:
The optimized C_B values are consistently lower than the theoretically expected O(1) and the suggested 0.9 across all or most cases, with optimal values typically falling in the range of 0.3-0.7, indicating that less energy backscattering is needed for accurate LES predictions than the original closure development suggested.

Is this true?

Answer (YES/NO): NO